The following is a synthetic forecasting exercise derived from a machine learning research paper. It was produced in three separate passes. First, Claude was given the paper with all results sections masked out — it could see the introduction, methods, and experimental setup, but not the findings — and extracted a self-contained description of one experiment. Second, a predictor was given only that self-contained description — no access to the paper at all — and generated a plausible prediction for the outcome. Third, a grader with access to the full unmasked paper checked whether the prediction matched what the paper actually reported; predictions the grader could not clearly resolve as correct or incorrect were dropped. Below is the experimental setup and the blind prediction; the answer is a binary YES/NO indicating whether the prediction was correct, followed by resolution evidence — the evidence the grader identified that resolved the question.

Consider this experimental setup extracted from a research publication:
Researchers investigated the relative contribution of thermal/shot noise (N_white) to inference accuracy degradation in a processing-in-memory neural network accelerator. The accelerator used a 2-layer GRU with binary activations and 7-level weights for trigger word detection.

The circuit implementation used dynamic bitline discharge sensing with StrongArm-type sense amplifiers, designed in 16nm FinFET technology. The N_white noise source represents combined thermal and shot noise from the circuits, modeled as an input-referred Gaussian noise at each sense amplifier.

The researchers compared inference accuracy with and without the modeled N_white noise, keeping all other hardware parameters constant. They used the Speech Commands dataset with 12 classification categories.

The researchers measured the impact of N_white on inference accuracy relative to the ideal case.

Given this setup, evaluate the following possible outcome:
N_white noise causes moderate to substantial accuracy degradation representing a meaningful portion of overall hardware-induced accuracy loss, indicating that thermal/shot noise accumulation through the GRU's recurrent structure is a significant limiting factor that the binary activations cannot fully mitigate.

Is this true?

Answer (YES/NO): NO